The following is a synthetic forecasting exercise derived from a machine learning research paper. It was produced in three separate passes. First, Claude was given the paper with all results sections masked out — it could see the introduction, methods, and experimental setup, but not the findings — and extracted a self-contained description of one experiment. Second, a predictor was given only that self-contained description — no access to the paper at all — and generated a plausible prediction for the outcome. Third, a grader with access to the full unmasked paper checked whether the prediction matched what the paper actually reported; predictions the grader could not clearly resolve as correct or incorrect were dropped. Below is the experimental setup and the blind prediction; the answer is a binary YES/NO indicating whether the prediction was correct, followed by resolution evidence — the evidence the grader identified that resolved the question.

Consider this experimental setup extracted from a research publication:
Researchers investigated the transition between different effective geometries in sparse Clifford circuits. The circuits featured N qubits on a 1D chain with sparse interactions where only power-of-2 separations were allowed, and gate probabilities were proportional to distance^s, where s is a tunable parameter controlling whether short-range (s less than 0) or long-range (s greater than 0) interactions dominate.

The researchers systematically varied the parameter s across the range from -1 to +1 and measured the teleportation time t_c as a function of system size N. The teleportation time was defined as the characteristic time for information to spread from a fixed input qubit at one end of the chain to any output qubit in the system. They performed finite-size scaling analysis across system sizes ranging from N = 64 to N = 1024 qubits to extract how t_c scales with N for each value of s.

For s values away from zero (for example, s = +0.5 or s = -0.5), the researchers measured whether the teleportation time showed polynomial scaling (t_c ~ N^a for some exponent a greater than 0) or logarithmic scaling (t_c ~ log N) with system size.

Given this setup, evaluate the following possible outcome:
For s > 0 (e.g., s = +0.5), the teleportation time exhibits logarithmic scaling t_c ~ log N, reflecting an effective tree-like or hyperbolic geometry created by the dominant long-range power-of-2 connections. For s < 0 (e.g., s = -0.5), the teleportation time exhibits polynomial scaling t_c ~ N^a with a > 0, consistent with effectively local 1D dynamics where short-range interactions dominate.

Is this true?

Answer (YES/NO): NO